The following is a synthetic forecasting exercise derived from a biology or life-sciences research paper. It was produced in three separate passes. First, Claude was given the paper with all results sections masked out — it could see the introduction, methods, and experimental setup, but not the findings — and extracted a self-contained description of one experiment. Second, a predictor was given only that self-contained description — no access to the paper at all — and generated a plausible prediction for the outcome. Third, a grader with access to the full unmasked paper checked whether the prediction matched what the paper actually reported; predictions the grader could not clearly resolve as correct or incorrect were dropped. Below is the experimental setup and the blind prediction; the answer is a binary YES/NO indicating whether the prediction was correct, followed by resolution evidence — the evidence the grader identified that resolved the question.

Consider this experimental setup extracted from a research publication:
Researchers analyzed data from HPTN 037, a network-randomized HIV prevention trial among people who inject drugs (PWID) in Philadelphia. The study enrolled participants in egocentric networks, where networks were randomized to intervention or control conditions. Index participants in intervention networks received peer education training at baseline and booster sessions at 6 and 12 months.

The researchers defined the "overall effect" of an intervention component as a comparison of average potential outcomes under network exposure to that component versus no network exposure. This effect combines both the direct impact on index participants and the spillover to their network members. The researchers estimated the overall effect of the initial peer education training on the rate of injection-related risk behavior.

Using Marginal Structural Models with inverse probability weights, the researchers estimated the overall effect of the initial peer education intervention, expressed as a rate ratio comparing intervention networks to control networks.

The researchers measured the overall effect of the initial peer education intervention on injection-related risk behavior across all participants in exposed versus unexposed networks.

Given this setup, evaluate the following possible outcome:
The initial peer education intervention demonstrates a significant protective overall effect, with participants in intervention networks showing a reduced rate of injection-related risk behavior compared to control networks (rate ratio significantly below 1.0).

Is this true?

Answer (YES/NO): NO